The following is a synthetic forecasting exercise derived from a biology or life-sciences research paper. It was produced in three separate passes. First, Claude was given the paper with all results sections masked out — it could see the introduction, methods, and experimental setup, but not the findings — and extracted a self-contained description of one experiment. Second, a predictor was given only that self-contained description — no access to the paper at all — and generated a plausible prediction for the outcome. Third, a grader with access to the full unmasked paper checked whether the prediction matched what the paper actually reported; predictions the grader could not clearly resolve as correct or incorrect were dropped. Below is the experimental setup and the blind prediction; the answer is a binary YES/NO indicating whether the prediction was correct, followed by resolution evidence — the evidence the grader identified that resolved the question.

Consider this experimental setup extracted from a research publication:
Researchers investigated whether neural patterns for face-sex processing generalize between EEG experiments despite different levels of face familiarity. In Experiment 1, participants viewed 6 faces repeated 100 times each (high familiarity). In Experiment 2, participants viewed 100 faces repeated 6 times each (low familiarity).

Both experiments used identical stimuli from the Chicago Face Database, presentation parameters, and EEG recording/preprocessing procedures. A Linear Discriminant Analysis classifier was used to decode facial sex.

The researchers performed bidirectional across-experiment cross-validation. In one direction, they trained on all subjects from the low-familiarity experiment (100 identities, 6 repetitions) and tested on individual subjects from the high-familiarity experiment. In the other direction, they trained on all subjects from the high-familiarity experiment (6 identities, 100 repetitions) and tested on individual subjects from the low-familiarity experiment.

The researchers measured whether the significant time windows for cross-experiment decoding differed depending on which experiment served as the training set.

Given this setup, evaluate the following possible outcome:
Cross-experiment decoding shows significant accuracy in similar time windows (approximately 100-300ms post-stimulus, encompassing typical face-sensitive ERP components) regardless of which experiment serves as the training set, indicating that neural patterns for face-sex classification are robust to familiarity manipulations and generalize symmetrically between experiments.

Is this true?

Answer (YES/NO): YES